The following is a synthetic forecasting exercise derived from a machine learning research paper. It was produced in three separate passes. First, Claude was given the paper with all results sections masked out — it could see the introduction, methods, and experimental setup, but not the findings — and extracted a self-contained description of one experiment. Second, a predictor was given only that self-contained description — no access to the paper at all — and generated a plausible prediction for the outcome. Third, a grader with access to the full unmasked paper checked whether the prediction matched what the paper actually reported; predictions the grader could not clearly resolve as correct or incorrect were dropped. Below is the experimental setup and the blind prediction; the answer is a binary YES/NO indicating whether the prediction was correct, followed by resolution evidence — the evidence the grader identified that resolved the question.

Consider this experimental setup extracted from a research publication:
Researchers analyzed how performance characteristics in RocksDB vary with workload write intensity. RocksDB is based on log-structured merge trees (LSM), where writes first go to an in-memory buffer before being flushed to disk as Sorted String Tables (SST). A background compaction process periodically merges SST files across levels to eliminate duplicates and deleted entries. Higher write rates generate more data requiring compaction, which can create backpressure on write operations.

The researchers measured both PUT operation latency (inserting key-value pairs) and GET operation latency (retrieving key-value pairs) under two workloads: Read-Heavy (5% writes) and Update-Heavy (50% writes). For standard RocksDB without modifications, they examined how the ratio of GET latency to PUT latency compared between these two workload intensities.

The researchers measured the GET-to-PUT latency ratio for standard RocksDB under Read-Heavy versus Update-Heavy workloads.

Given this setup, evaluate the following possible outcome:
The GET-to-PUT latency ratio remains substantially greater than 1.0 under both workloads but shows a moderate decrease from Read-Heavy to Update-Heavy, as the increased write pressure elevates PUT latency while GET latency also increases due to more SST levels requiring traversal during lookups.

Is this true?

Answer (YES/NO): NO